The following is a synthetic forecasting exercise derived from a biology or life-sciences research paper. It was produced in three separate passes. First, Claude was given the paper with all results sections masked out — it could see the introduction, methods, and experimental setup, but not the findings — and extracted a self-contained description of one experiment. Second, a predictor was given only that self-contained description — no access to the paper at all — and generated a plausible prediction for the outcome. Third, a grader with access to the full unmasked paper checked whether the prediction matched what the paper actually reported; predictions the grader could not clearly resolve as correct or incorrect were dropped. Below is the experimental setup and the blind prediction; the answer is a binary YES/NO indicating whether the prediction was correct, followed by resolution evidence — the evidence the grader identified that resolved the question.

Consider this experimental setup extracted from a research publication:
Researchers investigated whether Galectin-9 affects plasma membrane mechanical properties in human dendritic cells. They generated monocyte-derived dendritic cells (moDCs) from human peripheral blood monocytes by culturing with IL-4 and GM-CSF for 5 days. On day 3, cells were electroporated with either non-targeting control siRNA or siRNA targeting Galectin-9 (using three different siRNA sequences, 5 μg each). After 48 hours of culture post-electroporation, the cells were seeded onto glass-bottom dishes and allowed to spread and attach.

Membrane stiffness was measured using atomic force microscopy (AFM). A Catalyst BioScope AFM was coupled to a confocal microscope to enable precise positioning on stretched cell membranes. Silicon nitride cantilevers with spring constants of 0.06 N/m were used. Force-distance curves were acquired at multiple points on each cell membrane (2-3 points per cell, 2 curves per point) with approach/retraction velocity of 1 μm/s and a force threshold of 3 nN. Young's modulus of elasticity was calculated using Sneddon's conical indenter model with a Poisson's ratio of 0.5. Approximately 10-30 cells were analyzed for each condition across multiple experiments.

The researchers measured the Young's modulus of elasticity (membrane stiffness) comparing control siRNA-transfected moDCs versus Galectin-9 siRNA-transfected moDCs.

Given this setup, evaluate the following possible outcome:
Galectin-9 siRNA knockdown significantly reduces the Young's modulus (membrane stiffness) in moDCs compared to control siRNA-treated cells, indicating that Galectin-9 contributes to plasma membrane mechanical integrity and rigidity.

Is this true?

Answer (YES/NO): YES